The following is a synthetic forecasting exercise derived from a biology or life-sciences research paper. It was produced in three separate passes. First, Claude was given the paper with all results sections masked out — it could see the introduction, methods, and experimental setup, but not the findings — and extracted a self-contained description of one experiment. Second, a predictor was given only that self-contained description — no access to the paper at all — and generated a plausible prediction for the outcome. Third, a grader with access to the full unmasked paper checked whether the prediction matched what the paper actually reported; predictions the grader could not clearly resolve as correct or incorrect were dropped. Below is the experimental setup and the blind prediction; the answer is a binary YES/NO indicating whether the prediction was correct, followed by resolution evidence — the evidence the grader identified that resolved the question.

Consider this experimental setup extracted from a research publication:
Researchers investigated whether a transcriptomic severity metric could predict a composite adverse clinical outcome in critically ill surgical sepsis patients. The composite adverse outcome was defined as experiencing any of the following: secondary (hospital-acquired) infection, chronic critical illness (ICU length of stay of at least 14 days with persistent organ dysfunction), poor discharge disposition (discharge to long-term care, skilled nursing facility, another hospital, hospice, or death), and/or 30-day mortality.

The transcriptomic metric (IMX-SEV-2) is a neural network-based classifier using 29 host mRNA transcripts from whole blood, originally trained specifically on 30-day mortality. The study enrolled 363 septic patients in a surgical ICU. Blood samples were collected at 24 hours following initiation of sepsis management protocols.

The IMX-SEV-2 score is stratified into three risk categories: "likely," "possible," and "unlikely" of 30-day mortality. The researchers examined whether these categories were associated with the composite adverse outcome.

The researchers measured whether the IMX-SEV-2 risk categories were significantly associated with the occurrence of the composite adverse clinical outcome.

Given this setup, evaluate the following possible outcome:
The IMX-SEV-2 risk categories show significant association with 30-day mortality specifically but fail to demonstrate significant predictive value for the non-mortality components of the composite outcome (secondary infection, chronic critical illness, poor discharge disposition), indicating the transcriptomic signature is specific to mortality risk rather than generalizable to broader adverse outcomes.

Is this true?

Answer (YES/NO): NO